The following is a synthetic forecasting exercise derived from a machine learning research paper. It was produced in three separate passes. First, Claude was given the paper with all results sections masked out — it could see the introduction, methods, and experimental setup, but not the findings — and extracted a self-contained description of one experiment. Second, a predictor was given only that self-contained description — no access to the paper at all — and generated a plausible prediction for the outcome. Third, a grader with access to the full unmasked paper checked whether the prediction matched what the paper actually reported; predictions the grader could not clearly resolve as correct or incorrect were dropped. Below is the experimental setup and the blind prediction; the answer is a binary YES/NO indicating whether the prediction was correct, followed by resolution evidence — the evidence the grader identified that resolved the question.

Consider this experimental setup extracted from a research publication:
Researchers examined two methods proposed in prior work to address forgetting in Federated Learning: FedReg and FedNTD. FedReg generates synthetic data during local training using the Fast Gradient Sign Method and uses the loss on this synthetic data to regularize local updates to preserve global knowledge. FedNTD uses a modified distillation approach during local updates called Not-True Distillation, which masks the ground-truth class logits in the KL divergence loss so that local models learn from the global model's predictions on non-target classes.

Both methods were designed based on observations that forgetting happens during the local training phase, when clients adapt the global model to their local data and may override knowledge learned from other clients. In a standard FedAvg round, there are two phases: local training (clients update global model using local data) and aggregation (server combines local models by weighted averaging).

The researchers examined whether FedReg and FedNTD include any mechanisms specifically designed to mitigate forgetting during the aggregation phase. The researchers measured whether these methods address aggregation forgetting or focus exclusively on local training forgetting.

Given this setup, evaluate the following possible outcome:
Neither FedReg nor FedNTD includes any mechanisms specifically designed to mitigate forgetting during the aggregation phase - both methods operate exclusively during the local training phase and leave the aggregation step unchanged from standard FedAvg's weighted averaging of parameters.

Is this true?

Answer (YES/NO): YES